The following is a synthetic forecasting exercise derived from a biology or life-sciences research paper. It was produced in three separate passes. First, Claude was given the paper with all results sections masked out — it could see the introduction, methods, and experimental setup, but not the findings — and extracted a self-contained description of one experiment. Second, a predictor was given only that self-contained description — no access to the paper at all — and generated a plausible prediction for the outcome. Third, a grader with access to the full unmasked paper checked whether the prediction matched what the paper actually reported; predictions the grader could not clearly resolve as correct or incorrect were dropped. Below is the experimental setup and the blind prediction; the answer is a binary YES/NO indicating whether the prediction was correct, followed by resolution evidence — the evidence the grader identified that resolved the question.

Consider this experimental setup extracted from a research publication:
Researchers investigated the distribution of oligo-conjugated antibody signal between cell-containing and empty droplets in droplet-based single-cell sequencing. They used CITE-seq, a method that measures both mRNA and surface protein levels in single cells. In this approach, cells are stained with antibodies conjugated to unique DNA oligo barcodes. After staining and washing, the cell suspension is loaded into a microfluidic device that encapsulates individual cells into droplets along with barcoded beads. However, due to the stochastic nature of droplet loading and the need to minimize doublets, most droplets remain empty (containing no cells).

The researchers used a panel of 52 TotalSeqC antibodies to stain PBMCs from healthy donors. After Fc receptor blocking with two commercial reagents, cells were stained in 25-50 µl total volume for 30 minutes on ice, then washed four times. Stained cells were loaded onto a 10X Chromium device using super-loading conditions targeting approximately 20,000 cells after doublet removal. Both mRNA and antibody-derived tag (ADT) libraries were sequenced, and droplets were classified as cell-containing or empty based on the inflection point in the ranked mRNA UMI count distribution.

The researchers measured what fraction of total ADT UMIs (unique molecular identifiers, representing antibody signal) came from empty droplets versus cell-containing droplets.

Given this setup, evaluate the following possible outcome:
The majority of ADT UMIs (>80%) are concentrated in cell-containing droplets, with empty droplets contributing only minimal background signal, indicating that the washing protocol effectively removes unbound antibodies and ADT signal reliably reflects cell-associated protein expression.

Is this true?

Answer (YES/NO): NO